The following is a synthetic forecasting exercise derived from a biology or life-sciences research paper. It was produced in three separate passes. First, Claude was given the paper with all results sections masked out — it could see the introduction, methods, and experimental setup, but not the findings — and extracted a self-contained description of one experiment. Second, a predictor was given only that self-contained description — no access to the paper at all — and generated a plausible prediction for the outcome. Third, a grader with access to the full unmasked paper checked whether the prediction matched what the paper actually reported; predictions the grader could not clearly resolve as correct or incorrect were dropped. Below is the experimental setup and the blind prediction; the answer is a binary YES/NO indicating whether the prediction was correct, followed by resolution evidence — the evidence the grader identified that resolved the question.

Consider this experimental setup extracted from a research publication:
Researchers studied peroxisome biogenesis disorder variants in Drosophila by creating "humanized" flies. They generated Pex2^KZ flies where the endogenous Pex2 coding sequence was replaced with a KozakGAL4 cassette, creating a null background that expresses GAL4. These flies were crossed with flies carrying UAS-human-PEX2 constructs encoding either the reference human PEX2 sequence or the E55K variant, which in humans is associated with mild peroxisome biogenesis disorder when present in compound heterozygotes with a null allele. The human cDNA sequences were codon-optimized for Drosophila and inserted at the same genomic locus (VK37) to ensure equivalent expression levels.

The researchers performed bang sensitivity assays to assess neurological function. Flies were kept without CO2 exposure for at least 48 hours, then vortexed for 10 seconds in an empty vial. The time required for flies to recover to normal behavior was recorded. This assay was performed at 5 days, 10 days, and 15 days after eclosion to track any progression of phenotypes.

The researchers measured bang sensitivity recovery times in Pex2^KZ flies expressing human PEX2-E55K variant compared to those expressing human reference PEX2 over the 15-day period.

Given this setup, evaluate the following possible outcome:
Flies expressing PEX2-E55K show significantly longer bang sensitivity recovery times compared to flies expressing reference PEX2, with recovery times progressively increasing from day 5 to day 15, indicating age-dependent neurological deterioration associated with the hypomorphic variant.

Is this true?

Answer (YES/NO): NO